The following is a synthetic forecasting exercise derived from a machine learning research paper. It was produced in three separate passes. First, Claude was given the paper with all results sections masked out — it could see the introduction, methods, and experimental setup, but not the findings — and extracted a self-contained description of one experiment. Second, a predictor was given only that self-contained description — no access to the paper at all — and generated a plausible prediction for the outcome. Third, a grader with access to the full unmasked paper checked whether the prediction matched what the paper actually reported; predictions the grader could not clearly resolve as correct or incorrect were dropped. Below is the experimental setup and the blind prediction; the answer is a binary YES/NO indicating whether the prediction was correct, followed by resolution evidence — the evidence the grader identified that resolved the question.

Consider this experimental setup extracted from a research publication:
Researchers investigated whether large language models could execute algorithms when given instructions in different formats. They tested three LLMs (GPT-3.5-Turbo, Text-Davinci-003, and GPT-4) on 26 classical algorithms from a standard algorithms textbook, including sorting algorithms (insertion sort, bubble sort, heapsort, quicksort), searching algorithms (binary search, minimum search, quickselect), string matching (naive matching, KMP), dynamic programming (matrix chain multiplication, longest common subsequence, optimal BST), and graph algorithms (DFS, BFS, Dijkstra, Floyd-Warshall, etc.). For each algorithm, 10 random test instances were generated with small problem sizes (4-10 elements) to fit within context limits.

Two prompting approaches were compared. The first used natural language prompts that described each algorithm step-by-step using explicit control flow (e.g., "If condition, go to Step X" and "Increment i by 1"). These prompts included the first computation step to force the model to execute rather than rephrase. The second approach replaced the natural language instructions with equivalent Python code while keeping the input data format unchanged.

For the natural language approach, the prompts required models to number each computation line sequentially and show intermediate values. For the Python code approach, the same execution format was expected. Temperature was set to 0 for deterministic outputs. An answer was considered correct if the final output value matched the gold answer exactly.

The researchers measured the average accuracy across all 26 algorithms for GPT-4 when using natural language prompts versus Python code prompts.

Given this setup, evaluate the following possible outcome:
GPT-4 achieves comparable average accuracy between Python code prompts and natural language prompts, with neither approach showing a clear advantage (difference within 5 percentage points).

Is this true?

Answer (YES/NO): NO